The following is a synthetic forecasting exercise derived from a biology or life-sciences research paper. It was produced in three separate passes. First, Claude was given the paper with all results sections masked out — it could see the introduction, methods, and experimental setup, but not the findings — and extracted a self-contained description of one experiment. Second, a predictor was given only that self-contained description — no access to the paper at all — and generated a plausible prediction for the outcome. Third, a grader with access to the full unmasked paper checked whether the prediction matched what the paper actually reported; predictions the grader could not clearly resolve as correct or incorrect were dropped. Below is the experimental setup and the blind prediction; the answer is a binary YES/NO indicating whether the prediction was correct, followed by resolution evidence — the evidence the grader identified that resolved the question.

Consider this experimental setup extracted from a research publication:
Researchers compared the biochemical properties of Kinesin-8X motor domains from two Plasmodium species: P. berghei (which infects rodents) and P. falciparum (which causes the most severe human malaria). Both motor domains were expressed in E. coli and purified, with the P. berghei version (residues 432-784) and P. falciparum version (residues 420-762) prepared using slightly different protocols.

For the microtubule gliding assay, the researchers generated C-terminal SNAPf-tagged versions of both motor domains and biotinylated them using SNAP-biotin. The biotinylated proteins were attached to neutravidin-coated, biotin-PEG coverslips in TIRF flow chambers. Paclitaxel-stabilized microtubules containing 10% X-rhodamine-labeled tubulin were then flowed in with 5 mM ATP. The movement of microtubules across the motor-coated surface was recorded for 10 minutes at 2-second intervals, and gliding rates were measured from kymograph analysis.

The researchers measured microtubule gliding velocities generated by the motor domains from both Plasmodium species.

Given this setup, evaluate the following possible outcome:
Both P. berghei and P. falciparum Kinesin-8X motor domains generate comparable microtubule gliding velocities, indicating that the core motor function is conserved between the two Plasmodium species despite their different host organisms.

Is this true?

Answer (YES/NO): NO